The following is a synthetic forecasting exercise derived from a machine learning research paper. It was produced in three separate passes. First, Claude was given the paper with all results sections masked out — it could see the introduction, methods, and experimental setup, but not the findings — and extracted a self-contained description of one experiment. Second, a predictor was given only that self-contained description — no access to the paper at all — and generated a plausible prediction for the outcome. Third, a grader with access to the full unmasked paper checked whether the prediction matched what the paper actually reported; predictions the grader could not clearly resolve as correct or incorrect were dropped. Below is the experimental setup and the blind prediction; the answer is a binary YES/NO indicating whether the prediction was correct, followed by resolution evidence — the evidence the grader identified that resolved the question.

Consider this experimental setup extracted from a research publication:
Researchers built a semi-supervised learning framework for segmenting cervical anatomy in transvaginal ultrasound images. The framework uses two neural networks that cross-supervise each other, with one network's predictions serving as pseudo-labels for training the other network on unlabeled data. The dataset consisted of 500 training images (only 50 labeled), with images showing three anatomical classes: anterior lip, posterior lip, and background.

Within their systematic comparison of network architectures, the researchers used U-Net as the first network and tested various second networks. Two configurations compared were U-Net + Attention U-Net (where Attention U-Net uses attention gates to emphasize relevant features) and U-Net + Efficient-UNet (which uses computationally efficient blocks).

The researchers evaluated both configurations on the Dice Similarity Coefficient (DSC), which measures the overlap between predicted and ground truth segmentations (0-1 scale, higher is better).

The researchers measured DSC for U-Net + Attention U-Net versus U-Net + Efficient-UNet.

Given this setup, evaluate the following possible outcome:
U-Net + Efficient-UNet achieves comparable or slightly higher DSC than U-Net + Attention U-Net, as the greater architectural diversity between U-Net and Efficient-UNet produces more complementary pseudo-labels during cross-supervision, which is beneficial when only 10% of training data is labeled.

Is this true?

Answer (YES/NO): NO